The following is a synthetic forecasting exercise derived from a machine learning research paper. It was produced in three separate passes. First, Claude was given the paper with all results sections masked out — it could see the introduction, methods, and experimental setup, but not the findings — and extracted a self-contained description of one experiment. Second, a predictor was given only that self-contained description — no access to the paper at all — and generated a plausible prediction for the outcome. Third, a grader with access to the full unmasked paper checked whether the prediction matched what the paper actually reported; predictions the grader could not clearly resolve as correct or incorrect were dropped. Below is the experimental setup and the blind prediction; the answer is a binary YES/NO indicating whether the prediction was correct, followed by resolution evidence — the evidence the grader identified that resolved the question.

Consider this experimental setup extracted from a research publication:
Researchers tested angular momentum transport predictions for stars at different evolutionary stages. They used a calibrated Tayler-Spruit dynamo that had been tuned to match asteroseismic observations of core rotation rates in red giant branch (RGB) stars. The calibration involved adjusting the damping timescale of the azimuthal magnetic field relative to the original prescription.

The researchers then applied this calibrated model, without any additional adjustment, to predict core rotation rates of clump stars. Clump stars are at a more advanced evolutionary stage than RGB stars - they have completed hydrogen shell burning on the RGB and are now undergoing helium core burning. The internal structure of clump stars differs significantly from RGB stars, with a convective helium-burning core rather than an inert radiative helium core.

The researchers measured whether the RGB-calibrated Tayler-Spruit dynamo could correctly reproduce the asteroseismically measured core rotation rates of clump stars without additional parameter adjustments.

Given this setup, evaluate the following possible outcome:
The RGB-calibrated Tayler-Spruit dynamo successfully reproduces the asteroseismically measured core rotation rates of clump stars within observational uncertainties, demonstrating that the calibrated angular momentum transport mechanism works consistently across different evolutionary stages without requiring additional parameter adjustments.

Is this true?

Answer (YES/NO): YES